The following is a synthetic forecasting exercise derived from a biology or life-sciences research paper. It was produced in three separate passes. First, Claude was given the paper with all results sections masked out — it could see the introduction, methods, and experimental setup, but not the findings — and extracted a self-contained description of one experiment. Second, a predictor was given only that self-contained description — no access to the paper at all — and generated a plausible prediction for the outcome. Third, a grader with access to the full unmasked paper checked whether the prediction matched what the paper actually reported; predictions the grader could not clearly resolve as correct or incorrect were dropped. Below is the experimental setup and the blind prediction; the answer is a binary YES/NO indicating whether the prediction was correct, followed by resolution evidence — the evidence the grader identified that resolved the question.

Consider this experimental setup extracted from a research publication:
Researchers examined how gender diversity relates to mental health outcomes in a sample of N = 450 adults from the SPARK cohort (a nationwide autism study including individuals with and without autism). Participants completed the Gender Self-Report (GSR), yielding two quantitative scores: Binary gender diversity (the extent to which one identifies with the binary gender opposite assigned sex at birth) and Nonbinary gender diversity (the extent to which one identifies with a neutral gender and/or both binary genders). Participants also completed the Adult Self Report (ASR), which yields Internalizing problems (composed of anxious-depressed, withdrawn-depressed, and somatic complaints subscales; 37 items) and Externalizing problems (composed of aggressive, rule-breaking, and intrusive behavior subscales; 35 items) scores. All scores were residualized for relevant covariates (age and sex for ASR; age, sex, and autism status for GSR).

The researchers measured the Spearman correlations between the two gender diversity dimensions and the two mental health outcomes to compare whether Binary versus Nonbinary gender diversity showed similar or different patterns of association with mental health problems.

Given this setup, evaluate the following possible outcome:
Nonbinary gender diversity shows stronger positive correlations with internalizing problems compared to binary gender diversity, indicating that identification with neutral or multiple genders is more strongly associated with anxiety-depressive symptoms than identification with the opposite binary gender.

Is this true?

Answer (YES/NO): YES